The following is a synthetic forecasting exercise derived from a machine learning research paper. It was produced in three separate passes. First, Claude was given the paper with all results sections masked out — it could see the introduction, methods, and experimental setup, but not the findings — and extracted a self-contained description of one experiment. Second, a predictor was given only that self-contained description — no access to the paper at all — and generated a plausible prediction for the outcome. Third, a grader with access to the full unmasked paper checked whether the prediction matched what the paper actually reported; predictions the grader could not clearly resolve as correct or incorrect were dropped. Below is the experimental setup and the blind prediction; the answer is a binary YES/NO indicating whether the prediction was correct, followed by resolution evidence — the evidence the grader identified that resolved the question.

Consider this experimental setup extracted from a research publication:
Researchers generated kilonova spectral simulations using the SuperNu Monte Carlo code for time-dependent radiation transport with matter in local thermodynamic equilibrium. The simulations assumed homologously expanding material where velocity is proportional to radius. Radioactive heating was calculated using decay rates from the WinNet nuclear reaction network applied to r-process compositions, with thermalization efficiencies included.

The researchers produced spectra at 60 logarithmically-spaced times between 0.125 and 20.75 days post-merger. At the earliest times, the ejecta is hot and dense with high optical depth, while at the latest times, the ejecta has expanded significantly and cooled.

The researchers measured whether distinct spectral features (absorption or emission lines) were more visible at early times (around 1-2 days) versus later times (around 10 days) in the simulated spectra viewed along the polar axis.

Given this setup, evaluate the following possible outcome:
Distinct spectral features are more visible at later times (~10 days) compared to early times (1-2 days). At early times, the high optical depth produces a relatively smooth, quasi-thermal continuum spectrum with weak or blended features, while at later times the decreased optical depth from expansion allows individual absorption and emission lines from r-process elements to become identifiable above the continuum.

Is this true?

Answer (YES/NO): YES